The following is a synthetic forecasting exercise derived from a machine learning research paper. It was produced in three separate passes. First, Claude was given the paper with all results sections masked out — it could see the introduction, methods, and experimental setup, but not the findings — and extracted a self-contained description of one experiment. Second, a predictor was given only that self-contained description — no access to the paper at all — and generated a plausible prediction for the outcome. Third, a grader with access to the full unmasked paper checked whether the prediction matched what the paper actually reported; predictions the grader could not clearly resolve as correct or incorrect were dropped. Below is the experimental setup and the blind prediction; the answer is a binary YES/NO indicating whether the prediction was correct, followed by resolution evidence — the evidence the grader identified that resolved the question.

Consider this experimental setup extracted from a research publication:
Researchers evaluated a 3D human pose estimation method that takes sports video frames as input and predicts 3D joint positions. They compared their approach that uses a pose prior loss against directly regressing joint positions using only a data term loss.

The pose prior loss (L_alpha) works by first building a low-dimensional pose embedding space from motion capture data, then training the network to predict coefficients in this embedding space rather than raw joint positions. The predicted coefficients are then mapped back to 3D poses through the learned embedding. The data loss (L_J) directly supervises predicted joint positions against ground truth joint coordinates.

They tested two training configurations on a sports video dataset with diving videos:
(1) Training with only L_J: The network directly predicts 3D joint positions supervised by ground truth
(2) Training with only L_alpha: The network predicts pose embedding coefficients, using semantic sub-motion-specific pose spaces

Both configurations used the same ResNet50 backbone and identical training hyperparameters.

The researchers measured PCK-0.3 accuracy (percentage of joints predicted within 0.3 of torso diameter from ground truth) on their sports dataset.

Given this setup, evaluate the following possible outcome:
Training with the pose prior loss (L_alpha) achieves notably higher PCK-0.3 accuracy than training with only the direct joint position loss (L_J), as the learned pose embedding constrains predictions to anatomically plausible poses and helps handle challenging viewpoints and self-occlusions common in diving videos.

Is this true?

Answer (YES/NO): YES